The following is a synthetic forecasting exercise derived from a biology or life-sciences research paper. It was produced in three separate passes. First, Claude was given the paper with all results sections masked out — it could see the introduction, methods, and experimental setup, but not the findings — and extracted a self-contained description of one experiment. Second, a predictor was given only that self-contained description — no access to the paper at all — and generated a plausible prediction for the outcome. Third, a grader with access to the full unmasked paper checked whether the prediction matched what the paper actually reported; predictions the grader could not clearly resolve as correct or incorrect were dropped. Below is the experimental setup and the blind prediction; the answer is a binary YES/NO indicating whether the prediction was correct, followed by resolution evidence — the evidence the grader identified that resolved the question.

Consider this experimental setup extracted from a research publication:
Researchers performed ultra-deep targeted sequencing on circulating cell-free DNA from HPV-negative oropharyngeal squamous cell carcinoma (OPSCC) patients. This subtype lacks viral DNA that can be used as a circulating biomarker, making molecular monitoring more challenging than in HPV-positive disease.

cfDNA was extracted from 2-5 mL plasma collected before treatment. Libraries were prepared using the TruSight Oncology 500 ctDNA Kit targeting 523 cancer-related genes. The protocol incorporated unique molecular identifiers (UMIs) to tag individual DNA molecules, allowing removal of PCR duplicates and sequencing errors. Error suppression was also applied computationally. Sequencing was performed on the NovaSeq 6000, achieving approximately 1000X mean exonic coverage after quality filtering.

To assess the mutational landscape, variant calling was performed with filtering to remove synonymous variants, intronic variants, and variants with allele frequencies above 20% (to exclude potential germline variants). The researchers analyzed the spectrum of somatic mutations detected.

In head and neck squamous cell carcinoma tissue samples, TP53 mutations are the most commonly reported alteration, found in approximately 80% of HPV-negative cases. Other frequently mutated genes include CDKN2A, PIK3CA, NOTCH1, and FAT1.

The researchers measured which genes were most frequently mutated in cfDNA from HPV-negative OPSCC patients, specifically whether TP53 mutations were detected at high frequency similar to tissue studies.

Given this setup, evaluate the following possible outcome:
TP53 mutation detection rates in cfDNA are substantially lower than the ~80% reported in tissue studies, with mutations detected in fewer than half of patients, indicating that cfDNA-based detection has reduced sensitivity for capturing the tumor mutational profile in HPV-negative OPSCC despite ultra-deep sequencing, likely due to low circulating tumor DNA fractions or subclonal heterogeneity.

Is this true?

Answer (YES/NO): NO